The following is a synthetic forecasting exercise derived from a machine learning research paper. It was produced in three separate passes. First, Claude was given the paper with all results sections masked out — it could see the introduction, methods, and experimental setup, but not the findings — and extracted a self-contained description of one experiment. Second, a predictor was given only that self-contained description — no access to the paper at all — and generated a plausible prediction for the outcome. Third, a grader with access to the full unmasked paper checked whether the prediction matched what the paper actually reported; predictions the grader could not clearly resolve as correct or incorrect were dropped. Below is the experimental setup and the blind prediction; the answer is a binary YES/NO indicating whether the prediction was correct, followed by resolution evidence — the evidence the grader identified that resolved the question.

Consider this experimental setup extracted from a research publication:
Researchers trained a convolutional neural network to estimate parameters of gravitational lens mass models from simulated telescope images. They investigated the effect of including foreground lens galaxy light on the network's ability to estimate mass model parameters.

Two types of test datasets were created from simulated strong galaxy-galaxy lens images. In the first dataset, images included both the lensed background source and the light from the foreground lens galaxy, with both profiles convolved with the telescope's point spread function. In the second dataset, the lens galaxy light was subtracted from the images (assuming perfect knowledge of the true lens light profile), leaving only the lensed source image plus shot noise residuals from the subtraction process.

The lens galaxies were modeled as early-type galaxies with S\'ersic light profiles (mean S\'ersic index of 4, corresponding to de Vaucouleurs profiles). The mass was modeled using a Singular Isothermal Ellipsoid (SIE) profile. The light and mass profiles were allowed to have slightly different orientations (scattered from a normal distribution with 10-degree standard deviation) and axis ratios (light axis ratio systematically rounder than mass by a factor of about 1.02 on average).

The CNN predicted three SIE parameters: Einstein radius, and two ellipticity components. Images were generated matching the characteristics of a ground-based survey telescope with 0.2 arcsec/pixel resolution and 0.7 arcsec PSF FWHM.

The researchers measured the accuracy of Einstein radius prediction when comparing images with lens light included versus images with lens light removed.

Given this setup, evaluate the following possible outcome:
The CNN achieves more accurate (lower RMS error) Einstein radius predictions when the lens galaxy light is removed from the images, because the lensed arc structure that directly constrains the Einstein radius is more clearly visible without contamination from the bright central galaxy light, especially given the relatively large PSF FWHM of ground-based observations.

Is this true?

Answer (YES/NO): YES